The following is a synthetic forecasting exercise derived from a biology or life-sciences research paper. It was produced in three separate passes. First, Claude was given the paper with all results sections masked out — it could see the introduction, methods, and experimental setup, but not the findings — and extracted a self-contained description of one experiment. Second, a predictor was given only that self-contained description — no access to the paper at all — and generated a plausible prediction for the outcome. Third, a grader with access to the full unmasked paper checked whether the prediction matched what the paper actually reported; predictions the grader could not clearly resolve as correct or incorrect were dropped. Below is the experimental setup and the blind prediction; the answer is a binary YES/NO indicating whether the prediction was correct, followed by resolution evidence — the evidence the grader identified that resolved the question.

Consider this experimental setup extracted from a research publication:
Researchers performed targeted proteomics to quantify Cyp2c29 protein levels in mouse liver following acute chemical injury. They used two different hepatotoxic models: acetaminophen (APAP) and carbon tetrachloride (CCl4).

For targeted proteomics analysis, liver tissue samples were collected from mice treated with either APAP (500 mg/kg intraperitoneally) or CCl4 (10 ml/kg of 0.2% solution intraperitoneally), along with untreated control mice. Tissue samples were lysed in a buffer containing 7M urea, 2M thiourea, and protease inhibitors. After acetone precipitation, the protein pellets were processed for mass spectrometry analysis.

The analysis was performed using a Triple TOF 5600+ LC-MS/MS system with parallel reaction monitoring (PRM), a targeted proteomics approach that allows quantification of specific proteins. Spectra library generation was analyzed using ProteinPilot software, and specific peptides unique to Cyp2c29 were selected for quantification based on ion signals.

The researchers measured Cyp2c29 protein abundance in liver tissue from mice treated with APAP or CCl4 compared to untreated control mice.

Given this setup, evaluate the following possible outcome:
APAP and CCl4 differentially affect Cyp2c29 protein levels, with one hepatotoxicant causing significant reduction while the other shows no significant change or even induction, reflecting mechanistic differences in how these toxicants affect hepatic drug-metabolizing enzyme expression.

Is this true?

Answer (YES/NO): NO